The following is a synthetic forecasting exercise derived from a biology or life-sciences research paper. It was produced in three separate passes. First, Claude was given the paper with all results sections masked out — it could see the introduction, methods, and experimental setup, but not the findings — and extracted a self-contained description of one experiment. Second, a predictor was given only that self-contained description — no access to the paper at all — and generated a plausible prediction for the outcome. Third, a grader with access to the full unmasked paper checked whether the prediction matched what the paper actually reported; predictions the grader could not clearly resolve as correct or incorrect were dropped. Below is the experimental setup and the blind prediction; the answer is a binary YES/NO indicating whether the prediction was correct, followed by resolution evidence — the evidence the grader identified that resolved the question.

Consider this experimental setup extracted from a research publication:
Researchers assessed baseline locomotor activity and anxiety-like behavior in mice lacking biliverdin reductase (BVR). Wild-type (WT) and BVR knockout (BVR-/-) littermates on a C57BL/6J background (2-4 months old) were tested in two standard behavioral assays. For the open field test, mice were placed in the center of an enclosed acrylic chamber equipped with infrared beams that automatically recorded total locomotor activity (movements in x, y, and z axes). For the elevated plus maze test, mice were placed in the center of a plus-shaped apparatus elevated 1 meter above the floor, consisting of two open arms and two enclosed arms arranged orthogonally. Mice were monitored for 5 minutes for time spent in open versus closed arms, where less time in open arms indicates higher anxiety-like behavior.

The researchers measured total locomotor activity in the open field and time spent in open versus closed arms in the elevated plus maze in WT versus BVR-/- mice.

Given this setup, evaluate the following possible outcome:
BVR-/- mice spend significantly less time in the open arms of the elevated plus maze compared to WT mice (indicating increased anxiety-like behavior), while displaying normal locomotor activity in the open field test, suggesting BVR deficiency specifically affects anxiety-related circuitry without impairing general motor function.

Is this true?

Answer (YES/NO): NO